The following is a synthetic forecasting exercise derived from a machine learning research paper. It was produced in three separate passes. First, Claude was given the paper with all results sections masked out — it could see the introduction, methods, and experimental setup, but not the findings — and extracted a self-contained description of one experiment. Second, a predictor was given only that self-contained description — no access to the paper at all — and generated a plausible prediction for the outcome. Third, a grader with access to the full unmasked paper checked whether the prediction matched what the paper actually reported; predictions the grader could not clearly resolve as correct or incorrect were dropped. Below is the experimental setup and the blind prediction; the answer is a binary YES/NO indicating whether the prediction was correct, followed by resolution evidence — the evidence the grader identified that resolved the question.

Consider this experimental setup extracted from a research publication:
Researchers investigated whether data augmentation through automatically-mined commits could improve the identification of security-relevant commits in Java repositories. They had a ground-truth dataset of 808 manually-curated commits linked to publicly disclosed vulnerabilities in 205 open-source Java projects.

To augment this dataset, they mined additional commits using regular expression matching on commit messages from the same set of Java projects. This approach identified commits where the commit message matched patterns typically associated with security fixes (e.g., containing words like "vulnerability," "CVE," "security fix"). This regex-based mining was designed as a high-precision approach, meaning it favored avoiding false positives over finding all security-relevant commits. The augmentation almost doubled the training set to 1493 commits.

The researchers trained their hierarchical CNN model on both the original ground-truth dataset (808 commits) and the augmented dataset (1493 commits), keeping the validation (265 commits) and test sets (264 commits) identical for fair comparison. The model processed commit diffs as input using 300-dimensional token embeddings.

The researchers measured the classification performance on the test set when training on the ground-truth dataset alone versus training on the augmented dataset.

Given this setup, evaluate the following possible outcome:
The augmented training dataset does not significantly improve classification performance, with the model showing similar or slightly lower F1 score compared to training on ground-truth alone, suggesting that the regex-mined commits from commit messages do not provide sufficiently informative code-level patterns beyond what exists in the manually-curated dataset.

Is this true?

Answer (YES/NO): YES